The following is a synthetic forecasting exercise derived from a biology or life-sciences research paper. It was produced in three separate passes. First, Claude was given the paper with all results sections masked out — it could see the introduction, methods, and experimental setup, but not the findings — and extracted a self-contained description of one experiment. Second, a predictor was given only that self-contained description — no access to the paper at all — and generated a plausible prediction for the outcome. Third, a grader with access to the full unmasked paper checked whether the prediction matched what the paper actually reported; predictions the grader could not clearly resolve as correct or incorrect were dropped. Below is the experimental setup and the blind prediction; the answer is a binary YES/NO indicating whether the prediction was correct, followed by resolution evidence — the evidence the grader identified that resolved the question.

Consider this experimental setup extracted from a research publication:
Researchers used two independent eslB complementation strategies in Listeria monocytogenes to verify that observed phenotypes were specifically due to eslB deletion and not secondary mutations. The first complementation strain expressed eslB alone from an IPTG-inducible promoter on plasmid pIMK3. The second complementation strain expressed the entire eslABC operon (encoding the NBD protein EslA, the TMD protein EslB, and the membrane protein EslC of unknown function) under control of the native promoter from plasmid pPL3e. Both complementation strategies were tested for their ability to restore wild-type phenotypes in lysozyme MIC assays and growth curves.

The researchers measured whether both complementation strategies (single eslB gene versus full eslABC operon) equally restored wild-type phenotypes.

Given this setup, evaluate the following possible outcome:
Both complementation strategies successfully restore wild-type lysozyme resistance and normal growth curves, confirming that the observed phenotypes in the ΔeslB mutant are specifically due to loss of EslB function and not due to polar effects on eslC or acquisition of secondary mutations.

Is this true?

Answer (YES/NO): YES